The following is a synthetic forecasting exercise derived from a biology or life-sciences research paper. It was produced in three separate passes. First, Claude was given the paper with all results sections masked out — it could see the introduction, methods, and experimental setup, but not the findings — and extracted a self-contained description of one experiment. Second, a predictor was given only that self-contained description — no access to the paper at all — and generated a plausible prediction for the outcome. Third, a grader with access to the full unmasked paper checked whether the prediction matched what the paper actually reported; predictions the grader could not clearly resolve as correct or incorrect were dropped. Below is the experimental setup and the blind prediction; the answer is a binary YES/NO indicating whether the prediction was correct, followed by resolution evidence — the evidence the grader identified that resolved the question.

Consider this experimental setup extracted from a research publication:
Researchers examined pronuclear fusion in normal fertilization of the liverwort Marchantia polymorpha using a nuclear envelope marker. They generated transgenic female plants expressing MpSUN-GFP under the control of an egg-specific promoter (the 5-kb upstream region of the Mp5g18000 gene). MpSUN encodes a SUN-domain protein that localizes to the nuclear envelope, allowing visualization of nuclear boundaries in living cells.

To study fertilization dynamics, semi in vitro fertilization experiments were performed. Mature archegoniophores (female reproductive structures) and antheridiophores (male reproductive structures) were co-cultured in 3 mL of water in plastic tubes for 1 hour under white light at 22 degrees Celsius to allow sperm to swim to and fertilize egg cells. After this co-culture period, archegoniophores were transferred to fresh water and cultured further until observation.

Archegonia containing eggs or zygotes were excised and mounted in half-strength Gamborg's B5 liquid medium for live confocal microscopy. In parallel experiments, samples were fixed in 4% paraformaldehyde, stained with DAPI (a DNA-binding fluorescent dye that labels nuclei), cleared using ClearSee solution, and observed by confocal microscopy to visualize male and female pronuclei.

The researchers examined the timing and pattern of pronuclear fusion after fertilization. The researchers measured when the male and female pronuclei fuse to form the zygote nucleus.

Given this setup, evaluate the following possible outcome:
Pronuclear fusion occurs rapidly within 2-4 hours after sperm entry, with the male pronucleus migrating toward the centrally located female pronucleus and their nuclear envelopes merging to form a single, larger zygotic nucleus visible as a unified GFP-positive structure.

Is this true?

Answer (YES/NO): NO